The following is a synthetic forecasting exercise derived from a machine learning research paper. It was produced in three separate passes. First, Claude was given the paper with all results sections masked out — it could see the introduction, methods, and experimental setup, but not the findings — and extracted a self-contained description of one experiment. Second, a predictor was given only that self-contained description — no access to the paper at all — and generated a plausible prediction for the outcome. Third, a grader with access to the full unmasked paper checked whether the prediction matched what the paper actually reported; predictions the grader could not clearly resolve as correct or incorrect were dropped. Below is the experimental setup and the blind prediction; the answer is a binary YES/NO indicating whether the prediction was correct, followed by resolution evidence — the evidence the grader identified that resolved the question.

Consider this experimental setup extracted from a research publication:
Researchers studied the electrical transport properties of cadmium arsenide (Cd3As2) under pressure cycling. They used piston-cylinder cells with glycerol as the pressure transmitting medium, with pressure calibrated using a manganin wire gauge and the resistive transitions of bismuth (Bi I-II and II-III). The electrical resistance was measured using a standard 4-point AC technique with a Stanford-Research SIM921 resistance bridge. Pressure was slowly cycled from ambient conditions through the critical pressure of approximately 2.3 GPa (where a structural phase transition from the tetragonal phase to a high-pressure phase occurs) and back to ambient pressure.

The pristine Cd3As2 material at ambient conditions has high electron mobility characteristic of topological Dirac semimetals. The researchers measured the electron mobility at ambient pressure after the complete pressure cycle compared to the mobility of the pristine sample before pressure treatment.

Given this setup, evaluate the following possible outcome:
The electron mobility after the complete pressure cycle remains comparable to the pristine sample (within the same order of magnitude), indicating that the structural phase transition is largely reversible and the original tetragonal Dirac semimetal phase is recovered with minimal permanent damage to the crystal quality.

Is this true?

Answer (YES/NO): NO